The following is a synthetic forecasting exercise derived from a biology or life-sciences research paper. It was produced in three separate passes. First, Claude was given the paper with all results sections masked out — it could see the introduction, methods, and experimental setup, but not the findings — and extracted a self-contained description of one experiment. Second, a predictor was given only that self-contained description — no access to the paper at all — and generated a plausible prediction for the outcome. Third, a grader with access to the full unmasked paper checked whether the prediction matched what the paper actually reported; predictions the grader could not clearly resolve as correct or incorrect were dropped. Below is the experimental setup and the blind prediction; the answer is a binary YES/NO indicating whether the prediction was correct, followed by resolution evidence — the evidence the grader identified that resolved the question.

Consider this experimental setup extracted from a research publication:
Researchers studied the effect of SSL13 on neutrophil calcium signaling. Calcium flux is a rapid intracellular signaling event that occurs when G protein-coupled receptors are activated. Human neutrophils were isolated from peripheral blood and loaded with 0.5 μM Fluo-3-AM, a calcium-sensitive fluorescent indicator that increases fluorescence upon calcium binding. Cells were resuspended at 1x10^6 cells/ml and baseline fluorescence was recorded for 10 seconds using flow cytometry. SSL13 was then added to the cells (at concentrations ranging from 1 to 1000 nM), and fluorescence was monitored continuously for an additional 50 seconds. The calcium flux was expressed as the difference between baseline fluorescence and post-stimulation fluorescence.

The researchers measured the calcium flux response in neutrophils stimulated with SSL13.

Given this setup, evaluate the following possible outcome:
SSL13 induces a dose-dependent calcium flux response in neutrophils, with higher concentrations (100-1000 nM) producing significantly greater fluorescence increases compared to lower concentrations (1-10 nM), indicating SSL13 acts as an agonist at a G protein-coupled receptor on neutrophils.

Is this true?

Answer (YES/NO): YES